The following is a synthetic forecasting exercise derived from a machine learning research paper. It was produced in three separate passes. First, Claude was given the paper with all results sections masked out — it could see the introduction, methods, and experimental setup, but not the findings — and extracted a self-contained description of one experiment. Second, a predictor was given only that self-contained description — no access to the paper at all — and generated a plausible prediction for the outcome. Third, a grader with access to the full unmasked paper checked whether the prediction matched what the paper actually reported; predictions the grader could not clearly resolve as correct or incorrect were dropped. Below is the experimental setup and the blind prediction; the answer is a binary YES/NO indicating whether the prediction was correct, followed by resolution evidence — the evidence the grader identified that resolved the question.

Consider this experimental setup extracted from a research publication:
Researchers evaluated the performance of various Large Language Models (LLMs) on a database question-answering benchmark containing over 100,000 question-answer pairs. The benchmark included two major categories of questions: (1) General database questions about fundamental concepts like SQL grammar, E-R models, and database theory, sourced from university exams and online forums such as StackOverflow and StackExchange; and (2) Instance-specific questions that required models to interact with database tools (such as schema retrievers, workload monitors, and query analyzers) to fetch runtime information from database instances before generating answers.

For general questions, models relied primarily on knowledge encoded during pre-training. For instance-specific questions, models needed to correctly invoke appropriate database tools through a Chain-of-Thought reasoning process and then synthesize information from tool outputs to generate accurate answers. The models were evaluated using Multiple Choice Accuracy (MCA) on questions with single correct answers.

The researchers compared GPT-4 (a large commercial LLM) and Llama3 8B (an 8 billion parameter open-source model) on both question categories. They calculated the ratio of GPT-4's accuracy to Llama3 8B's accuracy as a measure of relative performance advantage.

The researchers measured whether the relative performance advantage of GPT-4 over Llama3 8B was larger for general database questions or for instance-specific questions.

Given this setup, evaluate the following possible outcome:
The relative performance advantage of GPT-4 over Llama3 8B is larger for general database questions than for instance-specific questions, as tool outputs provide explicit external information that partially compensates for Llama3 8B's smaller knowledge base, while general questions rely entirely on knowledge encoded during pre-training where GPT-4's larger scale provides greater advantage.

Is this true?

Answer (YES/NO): NO